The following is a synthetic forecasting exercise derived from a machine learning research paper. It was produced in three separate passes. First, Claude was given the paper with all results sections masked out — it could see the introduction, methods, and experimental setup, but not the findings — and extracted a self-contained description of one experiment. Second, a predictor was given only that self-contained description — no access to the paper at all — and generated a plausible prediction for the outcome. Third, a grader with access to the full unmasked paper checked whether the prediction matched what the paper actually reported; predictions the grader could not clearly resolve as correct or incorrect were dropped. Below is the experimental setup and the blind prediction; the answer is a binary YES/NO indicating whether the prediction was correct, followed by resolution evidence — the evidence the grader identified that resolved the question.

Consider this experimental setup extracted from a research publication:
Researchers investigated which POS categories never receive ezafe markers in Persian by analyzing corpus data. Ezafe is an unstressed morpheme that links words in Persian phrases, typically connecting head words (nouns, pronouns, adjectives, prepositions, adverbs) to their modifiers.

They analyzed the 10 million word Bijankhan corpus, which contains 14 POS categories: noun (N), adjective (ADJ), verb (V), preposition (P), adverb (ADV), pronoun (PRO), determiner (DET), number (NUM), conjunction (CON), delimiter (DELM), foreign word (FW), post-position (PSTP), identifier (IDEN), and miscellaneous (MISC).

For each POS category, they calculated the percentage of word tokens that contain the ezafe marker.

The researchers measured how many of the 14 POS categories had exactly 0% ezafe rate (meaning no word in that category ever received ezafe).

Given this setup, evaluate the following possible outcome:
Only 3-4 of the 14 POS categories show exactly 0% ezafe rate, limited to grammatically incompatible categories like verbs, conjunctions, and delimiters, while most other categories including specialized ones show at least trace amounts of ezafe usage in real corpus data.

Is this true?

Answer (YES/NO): NO